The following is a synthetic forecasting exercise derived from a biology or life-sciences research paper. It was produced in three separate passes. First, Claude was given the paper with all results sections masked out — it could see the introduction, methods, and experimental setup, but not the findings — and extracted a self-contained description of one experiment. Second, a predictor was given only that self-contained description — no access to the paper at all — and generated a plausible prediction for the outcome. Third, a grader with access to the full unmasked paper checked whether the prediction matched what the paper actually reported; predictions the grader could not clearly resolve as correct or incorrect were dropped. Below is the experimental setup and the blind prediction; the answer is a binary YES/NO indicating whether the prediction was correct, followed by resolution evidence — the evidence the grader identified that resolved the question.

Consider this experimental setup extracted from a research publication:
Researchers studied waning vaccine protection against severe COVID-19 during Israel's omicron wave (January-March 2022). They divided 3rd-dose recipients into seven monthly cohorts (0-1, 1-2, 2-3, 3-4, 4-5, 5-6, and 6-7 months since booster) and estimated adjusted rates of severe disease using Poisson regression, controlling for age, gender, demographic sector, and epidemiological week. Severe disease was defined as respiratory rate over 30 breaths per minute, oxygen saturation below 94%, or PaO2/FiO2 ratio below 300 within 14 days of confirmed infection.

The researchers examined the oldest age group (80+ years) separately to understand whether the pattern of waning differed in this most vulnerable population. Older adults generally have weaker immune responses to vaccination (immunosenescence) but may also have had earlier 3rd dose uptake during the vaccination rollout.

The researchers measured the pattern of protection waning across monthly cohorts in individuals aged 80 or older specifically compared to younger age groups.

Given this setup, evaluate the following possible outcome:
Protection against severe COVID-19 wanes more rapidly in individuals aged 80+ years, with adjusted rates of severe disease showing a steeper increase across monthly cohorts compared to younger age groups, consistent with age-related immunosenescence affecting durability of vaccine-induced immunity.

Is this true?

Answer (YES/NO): NO